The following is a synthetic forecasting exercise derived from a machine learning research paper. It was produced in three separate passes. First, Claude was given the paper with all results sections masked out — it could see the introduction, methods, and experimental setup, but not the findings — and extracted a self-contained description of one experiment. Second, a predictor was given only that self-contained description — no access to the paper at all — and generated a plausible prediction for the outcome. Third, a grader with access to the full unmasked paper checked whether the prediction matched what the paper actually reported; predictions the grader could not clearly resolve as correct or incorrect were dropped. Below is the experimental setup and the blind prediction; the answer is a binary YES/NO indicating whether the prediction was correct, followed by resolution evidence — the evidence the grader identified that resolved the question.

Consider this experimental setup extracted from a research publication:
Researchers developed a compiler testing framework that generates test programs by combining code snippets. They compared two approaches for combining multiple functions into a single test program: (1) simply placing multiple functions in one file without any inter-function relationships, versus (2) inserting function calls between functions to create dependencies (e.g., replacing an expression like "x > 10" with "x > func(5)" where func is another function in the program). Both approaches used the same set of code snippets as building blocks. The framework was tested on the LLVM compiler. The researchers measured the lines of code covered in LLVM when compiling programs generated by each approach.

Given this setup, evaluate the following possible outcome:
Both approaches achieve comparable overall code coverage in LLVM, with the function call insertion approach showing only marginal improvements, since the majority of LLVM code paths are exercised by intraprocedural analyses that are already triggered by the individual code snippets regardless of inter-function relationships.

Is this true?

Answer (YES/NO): NO